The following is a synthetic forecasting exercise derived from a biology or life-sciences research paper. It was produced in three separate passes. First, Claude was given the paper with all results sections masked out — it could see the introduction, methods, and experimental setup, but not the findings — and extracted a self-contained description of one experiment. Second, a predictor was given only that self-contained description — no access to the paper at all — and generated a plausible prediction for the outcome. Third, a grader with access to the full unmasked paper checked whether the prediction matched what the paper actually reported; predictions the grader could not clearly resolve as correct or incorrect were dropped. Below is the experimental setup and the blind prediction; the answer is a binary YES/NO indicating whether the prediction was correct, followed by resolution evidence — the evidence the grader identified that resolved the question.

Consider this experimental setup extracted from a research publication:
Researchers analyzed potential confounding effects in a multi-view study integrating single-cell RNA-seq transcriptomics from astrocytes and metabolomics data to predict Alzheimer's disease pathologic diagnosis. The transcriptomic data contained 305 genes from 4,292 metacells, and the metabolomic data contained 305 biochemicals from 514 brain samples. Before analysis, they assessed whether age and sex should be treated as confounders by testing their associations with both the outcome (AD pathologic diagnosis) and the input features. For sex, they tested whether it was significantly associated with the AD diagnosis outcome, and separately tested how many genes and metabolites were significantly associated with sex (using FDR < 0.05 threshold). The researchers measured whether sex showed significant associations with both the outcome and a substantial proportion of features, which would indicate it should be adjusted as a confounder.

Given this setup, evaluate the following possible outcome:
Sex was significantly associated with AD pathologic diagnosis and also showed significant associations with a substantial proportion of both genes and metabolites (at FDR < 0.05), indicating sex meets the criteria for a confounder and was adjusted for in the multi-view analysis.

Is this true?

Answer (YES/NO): YES